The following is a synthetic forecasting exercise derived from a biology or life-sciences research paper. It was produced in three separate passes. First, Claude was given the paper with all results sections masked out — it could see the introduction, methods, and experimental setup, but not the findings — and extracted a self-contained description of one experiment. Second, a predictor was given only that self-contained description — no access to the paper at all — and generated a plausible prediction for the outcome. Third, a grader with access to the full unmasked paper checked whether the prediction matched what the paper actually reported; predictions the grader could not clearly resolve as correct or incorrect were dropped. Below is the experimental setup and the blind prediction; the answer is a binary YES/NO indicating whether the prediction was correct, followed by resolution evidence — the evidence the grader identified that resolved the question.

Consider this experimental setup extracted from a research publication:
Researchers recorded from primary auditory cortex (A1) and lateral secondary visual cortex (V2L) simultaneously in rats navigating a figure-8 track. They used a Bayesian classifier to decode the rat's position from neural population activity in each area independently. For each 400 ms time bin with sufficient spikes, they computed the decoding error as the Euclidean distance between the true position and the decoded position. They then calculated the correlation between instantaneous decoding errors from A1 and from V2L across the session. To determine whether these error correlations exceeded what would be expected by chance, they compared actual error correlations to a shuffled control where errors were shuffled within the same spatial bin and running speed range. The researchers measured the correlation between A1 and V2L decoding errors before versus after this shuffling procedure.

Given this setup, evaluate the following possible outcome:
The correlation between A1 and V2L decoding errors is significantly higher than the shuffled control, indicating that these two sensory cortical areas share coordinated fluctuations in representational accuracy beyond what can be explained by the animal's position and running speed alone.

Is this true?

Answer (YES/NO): YES